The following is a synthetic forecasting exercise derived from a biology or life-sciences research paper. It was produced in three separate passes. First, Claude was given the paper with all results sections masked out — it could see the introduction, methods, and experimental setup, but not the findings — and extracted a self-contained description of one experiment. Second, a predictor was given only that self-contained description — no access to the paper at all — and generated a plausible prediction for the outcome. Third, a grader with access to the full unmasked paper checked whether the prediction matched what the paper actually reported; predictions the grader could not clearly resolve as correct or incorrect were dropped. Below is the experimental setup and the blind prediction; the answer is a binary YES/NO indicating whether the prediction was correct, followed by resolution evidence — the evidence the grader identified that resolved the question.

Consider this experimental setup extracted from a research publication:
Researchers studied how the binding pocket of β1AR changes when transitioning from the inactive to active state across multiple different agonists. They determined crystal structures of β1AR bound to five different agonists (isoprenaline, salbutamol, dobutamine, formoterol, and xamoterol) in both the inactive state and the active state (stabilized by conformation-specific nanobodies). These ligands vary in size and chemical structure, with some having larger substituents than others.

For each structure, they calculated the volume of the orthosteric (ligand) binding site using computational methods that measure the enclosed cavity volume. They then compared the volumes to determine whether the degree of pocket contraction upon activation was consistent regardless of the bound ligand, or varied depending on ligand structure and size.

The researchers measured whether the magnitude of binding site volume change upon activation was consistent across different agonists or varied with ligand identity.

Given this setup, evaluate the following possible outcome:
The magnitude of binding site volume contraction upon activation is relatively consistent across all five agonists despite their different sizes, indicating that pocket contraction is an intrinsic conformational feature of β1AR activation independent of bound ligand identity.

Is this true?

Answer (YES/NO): NO